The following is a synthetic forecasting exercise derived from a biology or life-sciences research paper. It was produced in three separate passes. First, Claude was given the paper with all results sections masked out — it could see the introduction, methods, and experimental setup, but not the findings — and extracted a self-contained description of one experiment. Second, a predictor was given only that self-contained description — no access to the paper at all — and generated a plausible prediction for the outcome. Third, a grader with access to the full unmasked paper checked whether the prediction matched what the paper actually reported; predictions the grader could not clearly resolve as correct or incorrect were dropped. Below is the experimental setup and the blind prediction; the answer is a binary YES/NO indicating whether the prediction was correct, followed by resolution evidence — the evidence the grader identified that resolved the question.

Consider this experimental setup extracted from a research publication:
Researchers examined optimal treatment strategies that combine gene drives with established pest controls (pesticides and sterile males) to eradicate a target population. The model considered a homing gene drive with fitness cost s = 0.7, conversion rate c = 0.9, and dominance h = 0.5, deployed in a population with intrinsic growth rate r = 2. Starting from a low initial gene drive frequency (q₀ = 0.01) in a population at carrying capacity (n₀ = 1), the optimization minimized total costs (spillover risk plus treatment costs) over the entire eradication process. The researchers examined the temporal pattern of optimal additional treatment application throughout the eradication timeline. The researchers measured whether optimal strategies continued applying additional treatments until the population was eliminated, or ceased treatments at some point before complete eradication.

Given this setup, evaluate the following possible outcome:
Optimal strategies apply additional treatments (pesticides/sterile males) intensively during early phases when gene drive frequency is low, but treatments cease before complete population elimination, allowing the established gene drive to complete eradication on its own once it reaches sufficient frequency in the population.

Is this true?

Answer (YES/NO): NO